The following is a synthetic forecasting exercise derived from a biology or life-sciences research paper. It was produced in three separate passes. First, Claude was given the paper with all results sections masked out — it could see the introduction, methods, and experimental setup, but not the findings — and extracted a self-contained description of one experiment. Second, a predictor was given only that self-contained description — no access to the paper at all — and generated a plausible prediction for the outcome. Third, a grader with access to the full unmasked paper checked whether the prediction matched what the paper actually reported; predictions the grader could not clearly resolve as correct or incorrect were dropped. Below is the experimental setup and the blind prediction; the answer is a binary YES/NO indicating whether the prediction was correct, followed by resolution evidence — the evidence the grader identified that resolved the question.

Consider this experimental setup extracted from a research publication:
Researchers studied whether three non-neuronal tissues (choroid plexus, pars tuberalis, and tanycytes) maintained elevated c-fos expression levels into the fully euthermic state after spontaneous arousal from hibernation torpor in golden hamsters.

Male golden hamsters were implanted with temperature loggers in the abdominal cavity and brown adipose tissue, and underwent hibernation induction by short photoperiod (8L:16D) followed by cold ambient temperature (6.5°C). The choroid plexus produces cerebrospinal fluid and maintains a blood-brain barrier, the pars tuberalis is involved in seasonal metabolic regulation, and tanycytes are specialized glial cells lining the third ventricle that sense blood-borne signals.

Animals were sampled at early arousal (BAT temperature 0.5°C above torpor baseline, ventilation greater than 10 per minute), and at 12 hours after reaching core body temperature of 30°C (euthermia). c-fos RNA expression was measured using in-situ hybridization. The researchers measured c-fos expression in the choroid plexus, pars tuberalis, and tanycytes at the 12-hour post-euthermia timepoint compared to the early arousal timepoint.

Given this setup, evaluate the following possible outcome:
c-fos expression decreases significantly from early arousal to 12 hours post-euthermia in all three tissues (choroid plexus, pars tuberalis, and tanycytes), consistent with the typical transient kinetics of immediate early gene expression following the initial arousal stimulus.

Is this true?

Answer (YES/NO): YES